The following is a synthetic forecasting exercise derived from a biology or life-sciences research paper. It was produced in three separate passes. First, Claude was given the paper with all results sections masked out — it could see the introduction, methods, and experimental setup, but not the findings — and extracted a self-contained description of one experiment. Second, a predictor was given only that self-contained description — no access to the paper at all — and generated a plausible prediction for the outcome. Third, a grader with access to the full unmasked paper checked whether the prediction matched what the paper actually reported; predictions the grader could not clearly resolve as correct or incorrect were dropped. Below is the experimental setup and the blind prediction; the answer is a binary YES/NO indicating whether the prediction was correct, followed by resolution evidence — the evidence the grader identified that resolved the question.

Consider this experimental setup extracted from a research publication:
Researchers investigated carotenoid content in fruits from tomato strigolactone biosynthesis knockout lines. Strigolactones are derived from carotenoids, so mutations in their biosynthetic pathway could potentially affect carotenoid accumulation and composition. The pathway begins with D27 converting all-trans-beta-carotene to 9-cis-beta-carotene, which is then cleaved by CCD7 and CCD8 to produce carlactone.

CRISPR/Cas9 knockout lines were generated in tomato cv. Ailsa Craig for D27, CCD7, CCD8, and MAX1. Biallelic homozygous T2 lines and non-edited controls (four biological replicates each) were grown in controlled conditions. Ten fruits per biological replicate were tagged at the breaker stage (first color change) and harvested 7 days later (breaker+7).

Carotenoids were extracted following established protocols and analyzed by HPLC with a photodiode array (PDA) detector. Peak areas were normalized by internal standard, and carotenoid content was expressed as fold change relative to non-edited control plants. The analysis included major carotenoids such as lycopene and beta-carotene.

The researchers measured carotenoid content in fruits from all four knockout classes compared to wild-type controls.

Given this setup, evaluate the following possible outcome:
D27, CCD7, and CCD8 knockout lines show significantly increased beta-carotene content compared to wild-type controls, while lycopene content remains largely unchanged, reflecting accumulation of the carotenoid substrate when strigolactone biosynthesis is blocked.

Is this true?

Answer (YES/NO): NO